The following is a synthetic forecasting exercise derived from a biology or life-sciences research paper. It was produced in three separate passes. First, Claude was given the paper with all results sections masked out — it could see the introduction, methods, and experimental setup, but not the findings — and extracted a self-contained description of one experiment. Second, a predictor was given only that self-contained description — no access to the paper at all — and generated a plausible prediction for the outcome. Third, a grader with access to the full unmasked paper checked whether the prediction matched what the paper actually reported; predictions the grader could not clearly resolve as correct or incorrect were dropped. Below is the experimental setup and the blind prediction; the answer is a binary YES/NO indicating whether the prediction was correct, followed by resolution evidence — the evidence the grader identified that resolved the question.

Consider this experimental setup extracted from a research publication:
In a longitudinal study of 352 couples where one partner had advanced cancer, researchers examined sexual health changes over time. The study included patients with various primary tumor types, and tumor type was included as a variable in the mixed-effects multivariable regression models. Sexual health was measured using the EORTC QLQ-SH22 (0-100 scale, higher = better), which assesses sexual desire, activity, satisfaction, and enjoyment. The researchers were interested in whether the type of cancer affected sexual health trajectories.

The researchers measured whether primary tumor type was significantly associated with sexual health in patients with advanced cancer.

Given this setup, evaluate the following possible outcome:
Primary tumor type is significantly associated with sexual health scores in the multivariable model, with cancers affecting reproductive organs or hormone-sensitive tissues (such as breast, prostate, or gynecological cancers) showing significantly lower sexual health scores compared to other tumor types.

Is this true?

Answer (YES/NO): NO